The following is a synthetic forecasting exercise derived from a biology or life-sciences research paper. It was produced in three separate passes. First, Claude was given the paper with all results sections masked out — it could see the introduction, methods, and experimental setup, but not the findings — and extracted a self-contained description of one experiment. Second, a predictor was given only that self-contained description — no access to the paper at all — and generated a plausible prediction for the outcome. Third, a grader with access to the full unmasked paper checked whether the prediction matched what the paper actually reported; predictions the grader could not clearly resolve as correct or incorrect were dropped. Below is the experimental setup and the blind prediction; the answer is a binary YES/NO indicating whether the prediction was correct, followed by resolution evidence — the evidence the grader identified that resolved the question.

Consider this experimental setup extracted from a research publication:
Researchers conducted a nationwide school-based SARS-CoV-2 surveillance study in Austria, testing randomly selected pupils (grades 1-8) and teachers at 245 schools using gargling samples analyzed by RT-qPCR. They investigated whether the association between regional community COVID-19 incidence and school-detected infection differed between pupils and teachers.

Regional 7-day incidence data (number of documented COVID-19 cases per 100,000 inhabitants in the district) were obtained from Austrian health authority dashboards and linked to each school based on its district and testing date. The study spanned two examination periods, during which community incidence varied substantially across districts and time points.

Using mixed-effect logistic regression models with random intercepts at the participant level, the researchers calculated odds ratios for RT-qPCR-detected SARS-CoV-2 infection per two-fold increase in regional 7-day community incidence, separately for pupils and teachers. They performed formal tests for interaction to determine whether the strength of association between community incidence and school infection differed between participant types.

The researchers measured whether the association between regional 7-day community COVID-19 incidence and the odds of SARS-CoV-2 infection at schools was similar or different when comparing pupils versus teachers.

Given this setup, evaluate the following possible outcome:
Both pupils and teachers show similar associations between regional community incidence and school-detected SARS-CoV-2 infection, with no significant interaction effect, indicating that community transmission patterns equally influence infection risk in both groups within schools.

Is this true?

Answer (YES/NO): NO